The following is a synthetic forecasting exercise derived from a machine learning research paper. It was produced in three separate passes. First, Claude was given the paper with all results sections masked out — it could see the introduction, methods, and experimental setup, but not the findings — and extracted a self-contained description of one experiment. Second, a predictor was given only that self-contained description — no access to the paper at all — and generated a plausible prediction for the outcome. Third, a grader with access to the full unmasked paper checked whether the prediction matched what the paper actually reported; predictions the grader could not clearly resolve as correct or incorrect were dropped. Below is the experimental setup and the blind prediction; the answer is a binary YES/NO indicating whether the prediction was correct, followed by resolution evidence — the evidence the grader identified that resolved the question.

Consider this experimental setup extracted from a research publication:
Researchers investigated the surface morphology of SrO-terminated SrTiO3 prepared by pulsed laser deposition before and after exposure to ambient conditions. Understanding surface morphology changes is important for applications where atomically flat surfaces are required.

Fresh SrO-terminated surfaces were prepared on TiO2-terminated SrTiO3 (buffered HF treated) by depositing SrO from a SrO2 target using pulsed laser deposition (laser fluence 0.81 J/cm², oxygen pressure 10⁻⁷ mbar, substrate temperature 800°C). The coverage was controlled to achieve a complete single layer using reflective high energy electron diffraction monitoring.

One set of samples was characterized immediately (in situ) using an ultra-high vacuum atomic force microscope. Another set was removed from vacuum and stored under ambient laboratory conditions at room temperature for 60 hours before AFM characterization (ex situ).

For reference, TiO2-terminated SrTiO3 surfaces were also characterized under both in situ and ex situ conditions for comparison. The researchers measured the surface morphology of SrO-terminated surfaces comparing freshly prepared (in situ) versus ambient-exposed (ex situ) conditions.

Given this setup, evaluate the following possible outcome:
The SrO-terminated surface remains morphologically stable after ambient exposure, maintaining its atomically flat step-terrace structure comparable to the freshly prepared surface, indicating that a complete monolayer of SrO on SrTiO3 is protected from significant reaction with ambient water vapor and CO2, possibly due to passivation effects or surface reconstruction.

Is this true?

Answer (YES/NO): NO